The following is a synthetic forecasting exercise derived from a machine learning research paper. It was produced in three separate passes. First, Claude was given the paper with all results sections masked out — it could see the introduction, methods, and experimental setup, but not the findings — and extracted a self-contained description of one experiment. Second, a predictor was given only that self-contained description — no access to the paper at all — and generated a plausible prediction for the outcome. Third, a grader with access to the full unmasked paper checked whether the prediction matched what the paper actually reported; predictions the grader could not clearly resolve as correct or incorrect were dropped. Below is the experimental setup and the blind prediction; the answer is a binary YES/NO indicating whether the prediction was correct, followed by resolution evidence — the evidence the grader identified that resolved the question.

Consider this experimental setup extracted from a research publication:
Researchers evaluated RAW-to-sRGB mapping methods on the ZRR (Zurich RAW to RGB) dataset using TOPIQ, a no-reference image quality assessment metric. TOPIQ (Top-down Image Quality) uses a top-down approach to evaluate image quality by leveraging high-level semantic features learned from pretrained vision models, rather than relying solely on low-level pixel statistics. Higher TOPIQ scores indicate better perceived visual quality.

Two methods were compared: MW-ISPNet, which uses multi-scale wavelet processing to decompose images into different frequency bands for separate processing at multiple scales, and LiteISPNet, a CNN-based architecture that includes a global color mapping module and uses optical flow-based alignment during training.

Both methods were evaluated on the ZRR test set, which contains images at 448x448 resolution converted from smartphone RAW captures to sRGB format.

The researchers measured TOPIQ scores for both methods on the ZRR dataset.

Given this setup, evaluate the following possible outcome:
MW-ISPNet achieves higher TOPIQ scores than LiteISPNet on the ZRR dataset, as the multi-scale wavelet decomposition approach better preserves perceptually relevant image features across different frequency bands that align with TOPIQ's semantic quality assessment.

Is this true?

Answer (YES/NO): NO